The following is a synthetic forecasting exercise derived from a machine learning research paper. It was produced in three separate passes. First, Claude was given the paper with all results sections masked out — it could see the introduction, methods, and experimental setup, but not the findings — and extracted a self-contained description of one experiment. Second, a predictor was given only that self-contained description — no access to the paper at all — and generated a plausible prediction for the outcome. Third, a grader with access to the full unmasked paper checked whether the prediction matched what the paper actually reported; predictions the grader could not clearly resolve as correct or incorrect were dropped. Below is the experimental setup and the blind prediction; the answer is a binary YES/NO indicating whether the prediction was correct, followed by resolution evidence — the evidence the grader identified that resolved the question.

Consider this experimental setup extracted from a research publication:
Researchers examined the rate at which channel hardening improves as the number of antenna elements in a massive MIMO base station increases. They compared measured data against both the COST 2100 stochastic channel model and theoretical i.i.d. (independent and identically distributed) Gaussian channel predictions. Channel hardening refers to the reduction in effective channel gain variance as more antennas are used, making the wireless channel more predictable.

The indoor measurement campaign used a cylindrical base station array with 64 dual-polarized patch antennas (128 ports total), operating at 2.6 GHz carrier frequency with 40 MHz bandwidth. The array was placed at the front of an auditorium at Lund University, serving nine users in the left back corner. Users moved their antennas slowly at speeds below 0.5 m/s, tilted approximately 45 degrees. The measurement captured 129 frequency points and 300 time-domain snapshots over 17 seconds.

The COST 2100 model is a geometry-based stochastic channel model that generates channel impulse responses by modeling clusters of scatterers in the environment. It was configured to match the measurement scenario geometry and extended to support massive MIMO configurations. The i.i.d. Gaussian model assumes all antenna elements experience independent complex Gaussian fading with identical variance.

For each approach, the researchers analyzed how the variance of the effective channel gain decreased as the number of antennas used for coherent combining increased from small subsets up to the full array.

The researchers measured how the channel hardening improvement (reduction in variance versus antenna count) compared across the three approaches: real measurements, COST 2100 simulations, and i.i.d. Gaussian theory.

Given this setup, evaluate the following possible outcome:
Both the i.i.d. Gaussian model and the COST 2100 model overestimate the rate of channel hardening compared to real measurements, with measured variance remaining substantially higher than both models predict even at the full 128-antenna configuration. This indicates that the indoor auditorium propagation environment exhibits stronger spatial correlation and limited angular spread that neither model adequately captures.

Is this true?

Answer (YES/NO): NO